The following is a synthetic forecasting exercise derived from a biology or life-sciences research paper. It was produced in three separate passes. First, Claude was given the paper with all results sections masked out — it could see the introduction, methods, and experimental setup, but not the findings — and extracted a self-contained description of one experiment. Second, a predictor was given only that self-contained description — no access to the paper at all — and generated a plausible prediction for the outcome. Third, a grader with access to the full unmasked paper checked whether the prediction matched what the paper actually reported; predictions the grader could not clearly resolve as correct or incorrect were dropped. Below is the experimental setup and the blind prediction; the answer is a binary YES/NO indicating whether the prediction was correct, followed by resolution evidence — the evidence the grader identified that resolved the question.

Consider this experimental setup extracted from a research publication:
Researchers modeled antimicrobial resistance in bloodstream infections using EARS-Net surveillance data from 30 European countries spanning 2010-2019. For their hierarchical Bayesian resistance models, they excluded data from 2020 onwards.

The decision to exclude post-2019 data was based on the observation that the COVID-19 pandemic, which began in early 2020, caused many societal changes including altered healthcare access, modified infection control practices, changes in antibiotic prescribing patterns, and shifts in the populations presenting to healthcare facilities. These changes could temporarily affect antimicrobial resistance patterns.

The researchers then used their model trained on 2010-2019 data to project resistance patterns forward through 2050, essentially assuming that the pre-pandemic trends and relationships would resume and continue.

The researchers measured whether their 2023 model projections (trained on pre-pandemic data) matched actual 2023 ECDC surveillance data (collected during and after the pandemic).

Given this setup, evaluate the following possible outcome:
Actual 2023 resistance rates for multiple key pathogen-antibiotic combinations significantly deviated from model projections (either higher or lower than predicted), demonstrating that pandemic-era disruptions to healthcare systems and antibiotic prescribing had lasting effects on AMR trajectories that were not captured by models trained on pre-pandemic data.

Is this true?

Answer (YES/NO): NO